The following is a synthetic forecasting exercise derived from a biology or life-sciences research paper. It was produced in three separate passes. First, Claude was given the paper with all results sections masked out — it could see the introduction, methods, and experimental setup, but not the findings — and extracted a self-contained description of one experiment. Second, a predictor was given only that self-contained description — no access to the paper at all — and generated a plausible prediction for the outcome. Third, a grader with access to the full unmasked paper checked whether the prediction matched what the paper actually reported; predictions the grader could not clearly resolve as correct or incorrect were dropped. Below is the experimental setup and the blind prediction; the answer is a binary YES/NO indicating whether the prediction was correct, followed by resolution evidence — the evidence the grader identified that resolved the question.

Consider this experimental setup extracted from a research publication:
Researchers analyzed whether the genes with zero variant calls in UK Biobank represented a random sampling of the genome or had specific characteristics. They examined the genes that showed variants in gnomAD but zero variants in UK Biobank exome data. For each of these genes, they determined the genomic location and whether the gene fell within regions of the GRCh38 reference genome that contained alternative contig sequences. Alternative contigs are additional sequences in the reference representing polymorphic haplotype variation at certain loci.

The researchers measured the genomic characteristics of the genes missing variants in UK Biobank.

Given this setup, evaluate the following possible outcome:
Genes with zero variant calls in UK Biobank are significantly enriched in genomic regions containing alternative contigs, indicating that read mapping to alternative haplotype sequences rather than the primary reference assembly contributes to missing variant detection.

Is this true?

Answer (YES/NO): YES